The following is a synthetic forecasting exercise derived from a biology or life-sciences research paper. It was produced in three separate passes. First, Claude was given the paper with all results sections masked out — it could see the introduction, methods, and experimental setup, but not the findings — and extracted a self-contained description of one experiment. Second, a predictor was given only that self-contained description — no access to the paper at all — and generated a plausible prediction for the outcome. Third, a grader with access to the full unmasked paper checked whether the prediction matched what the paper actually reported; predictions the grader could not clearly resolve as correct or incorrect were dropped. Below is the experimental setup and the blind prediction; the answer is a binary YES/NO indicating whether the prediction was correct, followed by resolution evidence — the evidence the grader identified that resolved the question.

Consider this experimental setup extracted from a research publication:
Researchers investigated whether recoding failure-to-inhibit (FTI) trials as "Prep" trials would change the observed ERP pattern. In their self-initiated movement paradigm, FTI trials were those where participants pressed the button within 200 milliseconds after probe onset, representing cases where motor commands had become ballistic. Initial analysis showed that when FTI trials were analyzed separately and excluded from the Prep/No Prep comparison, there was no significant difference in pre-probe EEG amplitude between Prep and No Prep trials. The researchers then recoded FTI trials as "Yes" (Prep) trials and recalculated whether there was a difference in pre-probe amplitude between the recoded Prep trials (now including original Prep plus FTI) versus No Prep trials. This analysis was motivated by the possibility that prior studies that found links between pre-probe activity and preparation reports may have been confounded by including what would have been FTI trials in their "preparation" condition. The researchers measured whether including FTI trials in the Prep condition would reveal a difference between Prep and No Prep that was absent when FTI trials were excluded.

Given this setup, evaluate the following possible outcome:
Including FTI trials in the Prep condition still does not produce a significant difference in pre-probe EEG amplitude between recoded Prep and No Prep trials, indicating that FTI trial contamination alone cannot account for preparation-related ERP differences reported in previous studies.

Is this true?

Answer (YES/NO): NO